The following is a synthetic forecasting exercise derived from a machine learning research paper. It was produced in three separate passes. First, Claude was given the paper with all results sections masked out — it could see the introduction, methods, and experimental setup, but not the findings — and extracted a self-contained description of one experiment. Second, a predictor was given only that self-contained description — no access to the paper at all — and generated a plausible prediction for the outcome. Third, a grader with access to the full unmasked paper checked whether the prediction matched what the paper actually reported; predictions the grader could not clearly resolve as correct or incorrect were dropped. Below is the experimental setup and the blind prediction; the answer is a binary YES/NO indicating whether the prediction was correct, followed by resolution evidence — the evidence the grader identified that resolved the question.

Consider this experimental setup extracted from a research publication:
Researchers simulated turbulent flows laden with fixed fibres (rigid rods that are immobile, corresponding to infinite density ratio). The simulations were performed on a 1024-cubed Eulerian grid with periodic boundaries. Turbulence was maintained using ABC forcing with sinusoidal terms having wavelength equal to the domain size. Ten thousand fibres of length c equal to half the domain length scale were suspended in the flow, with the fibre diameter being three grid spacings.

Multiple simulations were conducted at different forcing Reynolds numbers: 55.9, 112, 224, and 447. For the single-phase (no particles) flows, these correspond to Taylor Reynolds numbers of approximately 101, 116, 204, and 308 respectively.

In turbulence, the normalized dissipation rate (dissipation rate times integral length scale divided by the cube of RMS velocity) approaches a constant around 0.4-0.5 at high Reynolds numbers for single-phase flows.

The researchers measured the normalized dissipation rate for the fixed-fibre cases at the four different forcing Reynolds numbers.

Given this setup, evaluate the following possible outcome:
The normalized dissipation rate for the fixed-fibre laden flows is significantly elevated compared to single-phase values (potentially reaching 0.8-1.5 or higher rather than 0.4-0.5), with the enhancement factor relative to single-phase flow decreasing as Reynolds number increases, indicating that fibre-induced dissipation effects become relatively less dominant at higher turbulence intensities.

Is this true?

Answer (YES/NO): YES